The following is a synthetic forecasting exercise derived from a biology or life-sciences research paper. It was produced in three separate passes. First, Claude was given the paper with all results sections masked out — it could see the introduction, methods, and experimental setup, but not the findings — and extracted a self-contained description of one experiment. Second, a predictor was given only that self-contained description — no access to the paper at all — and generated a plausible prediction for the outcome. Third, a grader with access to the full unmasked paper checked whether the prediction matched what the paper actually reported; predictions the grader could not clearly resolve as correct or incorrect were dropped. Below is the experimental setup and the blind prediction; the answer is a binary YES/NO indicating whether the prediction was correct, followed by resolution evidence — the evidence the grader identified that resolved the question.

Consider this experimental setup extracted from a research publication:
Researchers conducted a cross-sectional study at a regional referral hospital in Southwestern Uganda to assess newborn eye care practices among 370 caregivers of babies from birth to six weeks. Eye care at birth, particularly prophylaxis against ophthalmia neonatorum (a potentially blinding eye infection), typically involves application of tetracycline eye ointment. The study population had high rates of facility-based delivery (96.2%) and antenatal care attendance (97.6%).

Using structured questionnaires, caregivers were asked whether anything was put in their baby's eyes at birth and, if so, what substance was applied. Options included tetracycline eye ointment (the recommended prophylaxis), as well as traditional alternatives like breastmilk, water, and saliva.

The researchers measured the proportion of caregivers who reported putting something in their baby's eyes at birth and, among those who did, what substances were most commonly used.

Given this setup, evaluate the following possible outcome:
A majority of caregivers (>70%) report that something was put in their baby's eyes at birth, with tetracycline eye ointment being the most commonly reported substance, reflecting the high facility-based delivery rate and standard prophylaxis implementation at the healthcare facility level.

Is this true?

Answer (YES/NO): NO